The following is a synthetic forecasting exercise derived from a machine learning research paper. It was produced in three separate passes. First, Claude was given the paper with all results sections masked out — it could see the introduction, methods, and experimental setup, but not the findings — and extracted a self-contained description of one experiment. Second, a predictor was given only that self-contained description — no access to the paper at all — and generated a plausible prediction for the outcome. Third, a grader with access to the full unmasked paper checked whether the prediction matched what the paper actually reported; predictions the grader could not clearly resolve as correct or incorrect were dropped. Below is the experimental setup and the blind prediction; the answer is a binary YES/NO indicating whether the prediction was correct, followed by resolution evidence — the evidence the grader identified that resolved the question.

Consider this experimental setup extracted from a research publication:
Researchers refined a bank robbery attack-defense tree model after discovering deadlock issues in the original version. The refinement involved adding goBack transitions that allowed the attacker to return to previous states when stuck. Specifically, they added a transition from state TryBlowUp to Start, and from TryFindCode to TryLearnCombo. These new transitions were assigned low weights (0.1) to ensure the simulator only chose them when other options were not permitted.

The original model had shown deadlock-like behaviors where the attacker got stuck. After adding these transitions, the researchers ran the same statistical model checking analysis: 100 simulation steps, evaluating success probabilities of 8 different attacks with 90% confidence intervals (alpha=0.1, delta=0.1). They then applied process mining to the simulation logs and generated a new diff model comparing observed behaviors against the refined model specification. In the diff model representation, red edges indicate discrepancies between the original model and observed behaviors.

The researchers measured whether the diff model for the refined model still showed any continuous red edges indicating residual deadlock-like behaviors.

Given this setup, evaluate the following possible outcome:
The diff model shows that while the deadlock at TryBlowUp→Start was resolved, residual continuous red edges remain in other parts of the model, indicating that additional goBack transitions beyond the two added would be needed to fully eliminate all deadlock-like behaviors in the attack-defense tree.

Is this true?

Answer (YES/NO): NO